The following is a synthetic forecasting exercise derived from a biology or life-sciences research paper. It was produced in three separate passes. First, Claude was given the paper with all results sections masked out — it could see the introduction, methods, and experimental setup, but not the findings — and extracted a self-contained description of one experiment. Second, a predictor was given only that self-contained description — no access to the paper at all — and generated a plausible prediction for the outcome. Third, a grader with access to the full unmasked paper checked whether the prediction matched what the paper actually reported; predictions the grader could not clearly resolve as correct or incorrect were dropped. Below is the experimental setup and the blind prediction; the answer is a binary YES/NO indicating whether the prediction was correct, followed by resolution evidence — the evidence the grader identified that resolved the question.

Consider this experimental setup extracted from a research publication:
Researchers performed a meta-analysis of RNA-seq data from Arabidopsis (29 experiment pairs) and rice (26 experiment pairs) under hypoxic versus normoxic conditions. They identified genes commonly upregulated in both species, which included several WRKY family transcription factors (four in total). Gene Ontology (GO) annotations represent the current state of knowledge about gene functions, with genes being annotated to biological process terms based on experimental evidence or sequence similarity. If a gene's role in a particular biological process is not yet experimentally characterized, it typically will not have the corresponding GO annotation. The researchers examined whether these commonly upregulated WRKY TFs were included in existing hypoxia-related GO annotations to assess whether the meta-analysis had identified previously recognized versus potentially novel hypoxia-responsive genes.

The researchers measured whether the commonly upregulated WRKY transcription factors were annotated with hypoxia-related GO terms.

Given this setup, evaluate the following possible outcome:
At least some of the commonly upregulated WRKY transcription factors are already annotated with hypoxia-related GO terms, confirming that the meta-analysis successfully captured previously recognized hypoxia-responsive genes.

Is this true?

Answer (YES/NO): YES